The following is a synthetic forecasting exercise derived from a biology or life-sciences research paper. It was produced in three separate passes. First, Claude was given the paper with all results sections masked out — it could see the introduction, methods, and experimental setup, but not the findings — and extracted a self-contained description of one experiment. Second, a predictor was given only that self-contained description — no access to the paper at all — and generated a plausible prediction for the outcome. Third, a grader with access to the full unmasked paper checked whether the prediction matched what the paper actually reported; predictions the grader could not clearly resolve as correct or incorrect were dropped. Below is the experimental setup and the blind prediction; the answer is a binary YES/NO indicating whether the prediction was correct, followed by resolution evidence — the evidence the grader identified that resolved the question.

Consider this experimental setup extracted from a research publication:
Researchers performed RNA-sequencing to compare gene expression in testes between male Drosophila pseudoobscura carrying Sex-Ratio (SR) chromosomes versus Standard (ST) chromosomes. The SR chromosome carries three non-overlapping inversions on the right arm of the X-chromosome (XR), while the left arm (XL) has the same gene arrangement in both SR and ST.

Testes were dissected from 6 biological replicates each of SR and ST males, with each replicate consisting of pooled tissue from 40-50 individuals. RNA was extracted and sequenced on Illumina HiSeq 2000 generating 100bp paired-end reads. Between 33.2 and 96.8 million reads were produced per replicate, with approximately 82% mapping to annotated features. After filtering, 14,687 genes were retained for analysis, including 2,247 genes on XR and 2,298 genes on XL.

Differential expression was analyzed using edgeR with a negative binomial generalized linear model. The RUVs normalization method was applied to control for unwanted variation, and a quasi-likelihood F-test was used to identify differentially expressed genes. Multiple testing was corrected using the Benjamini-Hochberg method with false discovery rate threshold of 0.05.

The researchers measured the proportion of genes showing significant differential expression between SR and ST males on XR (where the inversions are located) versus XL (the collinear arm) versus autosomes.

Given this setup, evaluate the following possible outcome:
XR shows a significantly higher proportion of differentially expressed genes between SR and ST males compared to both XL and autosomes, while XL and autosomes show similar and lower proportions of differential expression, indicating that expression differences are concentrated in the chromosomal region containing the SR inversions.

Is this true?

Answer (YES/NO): NO